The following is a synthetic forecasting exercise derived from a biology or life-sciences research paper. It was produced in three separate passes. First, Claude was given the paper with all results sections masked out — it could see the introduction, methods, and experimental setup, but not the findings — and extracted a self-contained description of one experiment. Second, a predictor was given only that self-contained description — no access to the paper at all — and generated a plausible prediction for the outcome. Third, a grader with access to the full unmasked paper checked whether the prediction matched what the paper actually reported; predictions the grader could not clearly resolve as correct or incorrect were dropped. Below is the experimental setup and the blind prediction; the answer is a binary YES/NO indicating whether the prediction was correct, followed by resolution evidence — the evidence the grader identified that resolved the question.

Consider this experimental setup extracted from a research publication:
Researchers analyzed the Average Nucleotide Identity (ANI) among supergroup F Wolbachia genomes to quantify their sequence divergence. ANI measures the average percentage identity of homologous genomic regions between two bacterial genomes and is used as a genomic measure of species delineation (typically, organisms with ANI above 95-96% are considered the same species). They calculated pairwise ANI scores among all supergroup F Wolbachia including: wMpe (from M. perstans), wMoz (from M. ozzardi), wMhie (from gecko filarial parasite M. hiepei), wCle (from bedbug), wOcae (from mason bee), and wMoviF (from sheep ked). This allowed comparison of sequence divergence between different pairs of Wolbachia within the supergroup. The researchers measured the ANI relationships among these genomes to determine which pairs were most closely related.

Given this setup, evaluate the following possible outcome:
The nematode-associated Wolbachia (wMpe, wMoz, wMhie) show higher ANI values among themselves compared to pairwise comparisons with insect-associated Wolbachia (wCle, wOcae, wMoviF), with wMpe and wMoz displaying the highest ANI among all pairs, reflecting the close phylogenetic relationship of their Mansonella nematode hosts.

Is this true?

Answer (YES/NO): NO